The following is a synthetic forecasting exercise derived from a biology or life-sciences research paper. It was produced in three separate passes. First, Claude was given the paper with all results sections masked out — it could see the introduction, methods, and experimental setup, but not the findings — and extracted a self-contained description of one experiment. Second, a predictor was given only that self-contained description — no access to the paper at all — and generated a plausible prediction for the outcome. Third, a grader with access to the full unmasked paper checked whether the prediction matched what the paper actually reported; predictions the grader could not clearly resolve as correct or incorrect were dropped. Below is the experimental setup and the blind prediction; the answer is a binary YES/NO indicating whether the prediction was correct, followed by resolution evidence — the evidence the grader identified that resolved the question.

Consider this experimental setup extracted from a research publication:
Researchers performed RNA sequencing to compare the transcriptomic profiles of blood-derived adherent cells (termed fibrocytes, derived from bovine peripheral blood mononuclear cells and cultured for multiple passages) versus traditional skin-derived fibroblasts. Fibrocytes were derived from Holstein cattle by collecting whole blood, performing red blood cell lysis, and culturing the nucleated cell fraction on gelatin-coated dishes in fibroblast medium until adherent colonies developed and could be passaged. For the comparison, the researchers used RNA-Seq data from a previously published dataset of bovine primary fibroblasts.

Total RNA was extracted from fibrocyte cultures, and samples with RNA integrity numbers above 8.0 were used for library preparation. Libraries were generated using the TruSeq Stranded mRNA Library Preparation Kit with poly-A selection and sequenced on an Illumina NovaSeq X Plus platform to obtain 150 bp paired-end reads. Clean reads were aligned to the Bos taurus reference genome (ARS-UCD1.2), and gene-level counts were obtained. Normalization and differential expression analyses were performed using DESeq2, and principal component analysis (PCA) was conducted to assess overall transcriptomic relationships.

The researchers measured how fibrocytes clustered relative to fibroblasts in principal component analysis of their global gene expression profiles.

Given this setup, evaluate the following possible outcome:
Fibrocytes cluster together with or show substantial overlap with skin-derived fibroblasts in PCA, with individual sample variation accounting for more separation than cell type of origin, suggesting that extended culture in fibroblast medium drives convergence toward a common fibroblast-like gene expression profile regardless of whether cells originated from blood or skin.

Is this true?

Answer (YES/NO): NO